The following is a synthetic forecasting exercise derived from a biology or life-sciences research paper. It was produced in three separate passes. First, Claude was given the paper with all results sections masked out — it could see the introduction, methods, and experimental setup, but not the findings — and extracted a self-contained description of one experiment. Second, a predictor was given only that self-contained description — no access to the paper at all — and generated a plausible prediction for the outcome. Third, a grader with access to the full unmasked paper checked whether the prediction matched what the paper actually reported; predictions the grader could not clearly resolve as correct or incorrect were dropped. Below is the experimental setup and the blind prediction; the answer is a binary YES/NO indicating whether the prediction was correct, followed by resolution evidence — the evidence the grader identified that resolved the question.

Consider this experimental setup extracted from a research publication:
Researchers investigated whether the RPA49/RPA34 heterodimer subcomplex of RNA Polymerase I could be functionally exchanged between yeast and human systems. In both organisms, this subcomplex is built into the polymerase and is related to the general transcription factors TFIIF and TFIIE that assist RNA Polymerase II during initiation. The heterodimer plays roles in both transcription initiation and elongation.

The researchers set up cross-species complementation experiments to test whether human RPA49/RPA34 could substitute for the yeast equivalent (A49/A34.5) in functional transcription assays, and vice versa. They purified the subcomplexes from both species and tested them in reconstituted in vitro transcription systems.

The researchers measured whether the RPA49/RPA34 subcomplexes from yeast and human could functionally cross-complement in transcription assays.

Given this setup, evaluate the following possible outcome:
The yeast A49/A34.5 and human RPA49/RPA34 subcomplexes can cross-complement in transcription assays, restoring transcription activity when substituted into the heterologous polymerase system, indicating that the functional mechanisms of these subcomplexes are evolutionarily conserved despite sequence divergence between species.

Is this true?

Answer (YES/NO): YES